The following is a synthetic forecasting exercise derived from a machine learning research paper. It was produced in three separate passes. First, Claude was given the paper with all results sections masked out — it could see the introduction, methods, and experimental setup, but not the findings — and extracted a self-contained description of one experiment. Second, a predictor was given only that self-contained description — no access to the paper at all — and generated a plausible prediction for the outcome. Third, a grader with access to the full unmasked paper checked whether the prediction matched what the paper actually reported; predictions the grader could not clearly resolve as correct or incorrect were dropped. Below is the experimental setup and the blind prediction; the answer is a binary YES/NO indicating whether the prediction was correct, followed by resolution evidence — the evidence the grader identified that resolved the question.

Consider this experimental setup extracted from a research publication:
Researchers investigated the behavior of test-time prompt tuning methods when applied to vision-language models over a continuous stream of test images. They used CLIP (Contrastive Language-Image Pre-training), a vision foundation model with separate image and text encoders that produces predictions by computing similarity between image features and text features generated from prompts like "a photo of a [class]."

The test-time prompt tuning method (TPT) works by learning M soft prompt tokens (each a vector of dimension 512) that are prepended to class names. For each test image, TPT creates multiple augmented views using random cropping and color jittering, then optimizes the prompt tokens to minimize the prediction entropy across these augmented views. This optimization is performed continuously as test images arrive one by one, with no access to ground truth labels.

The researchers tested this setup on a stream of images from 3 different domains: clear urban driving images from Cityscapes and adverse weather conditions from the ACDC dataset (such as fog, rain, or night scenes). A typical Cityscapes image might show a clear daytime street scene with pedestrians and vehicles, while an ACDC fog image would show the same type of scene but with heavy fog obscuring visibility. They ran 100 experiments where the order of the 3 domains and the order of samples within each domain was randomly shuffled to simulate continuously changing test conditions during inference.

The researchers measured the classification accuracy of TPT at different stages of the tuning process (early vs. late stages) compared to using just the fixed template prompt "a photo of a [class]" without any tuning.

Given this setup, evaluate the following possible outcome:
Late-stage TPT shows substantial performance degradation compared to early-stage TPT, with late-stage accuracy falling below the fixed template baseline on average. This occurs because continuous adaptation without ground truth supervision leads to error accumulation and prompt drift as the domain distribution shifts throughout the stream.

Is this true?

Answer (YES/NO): YES